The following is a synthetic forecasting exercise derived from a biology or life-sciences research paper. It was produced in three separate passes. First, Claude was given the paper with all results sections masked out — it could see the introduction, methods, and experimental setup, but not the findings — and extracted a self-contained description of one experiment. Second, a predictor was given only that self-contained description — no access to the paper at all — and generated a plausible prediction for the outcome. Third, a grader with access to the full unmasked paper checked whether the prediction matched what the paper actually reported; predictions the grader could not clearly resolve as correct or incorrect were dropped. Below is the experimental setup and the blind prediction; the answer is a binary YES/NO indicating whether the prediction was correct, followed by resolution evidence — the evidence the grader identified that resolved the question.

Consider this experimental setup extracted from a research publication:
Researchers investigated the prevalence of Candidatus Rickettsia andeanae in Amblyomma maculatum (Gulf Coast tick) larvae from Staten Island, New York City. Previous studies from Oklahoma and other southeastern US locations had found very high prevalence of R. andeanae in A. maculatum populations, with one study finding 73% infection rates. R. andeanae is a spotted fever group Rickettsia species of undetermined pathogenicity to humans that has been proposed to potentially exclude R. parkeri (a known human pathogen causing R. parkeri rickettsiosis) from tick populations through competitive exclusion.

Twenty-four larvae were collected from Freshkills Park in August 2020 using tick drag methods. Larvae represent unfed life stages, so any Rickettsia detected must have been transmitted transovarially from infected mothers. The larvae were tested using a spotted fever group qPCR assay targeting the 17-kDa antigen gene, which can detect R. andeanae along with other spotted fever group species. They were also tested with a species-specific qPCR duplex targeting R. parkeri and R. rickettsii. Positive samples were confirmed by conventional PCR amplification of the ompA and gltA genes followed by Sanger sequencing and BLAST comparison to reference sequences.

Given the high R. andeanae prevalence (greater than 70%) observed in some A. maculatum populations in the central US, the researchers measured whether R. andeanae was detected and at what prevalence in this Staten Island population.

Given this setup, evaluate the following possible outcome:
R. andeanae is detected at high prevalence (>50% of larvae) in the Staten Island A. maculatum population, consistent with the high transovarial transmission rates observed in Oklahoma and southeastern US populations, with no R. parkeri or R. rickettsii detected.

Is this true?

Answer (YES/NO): NO